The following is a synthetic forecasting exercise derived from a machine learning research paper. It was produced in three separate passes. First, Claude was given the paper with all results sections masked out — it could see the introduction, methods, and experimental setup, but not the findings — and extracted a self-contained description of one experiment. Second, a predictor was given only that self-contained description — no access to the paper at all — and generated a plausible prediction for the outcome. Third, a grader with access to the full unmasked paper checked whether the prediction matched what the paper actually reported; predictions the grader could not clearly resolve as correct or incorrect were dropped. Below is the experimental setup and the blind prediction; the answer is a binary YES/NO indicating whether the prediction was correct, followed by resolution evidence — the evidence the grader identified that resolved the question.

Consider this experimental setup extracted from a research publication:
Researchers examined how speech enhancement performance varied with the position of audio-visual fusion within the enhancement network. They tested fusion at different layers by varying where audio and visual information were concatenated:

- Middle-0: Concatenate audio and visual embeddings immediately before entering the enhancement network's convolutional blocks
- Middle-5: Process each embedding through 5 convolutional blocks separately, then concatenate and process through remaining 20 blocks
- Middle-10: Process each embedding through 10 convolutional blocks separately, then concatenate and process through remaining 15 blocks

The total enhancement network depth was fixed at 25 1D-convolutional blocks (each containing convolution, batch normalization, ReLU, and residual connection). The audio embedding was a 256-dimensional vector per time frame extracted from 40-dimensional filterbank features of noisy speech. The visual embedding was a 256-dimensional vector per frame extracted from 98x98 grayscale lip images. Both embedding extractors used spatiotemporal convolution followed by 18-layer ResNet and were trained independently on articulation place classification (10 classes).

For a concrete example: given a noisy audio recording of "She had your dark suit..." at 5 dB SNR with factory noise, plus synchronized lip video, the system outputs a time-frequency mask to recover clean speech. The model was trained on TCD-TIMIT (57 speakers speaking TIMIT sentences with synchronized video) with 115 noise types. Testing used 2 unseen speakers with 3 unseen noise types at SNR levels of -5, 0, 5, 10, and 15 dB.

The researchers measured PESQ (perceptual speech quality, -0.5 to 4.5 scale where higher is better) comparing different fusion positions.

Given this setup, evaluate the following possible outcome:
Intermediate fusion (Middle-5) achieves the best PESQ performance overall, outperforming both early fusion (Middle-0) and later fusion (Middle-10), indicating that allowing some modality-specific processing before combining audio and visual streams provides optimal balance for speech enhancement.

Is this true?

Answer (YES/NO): NO